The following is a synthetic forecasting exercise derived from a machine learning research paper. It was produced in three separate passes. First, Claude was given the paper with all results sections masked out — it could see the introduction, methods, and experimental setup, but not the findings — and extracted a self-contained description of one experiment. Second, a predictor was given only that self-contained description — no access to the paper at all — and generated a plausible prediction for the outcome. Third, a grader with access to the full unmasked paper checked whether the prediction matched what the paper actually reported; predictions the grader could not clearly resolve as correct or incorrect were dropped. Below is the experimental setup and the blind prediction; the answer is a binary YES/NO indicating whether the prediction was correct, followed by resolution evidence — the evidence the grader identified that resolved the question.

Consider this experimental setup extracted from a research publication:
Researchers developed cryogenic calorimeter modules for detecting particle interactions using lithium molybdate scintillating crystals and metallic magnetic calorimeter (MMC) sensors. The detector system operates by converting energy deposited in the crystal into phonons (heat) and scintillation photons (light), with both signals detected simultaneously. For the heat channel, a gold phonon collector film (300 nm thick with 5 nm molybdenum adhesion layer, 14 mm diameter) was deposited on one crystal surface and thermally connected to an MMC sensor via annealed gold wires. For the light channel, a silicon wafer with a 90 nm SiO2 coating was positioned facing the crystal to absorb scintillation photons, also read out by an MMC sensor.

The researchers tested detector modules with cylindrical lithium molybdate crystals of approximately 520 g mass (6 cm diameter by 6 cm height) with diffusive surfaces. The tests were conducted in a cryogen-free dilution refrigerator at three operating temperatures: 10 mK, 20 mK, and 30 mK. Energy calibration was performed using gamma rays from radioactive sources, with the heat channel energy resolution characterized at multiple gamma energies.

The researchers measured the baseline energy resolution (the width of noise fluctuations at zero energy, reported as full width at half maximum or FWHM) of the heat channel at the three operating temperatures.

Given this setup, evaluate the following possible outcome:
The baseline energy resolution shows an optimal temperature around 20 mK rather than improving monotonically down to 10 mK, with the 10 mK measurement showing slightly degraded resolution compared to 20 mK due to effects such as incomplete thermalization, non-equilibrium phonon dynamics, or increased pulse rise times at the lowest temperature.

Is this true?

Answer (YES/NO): NO